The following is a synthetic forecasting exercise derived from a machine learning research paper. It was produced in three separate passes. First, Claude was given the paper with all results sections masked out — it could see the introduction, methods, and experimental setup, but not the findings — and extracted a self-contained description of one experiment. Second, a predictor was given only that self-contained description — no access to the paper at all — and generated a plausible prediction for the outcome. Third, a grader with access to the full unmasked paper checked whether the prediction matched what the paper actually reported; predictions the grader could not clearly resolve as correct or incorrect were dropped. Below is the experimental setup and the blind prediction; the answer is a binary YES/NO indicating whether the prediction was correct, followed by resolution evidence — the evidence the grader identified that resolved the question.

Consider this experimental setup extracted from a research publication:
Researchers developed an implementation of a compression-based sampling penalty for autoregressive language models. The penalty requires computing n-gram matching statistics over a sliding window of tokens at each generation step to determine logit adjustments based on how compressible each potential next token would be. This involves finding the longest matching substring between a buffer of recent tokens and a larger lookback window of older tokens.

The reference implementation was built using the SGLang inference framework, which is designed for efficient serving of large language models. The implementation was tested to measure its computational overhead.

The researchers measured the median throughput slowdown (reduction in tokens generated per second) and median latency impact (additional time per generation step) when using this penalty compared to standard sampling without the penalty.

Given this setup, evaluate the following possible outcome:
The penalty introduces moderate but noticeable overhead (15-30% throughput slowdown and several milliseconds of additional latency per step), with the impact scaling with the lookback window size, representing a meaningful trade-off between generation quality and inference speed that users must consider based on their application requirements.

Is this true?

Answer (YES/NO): NO